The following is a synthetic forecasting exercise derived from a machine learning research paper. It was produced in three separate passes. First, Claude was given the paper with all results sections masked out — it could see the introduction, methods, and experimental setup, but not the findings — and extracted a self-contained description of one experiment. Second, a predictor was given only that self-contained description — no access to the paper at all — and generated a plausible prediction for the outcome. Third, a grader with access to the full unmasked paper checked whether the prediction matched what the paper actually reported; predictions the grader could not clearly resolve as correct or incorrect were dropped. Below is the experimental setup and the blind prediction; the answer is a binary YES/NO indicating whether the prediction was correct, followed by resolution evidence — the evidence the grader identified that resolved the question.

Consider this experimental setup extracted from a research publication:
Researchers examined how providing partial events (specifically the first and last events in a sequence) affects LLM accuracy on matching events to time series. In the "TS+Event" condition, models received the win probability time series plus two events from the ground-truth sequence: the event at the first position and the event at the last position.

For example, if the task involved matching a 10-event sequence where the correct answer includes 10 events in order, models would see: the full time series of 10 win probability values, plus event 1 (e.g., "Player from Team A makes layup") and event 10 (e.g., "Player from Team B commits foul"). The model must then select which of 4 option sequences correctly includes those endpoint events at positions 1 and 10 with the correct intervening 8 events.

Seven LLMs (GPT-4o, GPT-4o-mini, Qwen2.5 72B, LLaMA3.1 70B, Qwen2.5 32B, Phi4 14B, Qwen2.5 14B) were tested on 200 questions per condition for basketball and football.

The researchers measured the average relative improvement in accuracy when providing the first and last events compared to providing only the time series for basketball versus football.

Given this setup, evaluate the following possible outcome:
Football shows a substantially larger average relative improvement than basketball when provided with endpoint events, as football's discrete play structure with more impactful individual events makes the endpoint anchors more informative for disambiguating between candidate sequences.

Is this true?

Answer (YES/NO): YES